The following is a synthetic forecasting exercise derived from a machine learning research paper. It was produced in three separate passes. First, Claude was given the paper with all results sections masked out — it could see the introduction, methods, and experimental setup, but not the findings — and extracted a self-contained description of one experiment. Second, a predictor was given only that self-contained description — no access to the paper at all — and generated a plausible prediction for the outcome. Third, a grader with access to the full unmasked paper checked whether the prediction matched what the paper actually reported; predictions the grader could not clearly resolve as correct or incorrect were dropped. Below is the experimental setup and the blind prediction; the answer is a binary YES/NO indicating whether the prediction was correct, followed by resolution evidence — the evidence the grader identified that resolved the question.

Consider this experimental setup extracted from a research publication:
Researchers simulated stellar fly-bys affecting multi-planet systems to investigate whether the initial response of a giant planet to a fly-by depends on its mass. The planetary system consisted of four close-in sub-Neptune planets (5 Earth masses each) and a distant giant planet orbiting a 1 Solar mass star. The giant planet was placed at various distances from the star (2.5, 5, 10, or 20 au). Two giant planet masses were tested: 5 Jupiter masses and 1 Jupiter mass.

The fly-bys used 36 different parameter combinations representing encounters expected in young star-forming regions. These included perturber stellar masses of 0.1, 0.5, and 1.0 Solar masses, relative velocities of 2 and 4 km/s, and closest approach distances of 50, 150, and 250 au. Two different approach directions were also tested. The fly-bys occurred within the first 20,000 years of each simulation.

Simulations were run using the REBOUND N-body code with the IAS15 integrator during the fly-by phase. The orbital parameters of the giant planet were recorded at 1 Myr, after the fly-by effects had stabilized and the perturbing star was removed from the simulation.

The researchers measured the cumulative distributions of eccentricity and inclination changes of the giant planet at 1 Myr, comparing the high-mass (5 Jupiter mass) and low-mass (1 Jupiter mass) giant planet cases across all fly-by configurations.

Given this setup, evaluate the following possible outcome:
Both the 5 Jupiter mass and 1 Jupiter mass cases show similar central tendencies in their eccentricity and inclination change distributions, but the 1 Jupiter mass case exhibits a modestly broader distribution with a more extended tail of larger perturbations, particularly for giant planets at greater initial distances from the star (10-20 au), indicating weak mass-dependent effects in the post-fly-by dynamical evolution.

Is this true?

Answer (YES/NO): NO